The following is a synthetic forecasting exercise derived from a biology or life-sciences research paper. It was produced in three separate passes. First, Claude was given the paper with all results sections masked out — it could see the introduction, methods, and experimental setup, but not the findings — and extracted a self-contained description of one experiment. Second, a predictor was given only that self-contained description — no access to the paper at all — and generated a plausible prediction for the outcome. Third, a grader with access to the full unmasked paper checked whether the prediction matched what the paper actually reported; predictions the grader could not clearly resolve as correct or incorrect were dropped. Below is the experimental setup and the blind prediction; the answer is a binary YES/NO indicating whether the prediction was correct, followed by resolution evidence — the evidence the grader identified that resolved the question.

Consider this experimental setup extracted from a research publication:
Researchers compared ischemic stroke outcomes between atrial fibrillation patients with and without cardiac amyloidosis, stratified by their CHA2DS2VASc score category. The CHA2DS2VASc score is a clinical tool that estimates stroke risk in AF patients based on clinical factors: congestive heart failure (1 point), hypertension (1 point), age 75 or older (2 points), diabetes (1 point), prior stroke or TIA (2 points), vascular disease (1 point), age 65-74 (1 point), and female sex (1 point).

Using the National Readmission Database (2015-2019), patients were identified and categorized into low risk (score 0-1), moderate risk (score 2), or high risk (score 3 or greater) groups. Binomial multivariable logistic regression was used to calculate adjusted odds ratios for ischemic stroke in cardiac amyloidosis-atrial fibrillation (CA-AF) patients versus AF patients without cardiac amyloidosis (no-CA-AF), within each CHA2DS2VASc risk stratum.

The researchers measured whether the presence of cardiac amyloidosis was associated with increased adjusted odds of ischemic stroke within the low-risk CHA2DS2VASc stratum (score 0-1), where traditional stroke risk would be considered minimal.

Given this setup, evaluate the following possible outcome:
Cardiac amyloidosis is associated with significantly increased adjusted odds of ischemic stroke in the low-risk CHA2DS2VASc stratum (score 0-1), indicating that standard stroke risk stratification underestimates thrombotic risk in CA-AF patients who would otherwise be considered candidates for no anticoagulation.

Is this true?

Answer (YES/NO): YES